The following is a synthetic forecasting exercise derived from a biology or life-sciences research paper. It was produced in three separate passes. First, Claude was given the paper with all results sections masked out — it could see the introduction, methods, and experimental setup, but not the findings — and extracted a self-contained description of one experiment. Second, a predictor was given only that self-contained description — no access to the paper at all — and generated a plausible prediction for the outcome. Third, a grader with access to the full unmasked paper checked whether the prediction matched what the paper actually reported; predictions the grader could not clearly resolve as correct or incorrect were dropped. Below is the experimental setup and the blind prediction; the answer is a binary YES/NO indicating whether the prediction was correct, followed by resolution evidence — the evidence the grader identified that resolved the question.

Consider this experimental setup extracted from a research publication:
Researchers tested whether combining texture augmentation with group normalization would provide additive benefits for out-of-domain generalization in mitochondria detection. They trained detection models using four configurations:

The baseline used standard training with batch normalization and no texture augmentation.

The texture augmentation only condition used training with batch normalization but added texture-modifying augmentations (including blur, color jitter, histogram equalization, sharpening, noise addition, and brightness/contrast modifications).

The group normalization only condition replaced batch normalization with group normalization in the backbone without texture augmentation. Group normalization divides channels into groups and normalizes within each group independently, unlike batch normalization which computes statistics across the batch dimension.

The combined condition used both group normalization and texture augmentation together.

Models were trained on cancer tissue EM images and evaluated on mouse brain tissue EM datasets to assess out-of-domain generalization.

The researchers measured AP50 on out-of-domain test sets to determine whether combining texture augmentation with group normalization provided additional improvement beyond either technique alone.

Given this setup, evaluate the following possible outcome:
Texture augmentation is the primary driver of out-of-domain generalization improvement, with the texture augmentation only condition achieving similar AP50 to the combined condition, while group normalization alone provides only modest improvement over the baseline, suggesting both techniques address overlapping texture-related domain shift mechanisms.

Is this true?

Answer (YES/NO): NO